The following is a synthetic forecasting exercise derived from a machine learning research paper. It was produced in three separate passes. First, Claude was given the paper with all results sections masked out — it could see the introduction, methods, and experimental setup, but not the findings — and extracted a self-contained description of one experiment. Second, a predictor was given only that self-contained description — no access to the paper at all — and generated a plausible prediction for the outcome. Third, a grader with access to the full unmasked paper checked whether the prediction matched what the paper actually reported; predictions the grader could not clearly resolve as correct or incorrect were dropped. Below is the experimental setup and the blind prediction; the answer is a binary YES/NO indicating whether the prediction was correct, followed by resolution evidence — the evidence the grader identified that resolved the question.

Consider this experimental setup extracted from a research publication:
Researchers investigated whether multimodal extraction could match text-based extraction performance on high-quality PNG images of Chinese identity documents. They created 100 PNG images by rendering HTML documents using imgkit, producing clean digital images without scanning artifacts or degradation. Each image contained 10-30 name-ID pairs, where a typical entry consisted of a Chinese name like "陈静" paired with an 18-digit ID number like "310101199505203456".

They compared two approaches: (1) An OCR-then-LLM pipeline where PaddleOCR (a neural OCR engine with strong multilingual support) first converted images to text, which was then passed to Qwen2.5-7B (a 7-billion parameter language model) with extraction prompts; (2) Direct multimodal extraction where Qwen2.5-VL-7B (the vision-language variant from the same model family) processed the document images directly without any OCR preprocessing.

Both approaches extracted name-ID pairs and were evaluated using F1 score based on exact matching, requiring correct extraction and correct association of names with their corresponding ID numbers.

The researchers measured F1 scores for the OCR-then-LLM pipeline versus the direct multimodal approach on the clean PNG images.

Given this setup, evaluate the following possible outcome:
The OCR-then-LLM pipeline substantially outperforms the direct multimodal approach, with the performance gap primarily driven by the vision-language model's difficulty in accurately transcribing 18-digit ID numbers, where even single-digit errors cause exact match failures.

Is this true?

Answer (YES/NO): NO